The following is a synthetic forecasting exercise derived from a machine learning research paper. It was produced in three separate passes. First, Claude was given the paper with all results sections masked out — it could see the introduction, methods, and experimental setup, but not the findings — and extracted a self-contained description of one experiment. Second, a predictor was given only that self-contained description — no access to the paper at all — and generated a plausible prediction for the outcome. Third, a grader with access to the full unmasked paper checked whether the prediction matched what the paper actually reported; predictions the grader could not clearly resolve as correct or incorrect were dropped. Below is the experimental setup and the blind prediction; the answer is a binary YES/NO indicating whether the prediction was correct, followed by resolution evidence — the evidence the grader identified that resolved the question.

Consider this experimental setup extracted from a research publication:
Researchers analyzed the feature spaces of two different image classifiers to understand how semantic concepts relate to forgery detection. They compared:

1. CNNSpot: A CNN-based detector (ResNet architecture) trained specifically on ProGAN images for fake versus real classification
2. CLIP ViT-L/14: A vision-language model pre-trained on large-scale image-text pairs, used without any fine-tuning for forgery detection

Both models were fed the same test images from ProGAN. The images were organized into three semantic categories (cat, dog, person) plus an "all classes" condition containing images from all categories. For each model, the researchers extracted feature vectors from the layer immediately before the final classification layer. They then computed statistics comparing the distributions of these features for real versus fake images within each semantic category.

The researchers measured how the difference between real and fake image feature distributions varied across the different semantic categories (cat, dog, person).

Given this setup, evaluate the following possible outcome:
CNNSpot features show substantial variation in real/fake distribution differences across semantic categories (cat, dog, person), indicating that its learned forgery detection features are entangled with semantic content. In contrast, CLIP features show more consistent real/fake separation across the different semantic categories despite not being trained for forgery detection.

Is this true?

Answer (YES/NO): NO